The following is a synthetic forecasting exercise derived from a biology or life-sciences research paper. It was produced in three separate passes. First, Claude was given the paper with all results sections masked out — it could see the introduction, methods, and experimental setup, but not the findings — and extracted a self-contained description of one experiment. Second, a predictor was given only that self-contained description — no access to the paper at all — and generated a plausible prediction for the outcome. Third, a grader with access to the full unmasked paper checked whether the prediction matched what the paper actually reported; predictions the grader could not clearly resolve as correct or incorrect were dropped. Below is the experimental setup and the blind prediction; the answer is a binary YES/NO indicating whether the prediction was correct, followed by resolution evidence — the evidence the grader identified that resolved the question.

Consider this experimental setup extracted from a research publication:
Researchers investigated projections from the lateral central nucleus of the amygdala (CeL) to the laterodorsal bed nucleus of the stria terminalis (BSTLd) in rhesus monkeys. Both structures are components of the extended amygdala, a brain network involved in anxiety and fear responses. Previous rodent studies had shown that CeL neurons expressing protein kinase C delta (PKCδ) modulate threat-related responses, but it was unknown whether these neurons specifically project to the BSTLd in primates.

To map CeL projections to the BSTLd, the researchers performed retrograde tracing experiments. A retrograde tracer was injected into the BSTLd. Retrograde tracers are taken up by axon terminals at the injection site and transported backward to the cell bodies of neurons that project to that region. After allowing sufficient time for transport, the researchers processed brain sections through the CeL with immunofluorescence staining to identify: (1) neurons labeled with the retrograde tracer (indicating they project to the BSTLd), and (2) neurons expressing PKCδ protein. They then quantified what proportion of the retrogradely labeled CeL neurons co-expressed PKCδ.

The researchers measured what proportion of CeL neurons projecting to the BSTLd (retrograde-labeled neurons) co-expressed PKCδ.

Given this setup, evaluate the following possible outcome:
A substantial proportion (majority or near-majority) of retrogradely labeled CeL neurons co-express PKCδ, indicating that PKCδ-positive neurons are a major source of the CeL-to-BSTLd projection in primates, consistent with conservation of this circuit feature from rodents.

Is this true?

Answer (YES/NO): YES